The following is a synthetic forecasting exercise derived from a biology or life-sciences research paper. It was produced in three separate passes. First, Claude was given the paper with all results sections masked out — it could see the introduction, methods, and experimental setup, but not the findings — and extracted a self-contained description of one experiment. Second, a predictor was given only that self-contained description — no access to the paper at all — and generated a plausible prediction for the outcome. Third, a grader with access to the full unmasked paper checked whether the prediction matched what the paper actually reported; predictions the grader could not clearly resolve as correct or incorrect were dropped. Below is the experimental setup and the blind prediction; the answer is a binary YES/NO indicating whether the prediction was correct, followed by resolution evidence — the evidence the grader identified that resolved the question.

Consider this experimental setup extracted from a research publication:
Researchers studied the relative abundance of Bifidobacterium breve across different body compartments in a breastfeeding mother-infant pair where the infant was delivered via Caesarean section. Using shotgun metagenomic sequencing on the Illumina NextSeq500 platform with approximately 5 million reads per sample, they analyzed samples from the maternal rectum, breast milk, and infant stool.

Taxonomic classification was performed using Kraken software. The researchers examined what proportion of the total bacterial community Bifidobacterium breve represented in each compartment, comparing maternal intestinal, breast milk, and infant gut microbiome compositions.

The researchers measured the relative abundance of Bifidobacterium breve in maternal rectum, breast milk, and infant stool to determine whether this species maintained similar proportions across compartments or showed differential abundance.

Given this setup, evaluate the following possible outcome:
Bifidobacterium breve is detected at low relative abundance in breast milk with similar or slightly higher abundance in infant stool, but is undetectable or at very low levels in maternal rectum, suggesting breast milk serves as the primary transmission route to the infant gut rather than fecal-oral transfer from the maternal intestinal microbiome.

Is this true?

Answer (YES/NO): NO